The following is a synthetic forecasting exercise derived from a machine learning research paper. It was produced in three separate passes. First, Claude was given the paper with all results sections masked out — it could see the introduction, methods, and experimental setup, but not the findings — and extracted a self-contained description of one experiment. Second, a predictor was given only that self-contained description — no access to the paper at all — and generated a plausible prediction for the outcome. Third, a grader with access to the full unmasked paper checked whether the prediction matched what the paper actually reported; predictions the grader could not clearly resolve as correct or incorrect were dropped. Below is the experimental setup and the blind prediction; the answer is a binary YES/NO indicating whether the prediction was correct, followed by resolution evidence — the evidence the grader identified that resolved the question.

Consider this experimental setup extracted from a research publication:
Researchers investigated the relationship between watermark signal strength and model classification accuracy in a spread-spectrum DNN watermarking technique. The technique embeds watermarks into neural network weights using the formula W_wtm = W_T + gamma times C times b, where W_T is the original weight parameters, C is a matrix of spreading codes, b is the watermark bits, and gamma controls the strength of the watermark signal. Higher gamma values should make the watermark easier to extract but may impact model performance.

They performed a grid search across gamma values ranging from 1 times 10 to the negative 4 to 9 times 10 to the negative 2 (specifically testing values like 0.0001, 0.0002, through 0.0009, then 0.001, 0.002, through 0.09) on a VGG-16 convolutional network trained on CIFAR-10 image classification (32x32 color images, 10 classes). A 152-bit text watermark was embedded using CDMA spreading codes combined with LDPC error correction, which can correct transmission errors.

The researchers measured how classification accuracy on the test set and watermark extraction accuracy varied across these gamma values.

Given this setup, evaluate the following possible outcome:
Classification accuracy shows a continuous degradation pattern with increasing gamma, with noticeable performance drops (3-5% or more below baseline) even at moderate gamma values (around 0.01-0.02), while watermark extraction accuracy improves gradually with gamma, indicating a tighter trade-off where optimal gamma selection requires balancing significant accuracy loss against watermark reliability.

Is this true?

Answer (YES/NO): NO